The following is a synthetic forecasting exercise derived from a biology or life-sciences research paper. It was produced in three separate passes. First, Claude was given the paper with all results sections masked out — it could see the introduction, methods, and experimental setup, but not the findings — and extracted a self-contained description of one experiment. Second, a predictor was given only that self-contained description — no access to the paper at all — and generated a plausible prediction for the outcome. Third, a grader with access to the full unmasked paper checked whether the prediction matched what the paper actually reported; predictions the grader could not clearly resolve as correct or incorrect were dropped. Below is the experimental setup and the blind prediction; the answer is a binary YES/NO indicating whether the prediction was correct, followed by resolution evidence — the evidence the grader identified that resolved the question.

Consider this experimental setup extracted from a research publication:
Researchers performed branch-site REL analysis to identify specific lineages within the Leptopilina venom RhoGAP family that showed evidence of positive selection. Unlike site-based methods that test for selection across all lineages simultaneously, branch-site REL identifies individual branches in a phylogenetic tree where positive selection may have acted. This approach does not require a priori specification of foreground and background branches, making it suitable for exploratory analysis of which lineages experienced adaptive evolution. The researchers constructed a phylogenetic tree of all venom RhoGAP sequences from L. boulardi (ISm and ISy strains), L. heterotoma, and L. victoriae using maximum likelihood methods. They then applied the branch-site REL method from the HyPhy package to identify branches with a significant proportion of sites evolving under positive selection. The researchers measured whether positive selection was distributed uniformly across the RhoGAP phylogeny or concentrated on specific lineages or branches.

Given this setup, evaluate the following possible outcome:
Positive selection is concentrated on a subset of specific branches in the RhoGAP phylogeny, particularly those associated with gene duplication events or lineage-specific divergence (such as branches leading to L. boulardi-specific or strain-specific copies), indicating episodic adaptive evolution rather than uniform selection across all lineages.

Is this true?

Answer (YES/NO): NO